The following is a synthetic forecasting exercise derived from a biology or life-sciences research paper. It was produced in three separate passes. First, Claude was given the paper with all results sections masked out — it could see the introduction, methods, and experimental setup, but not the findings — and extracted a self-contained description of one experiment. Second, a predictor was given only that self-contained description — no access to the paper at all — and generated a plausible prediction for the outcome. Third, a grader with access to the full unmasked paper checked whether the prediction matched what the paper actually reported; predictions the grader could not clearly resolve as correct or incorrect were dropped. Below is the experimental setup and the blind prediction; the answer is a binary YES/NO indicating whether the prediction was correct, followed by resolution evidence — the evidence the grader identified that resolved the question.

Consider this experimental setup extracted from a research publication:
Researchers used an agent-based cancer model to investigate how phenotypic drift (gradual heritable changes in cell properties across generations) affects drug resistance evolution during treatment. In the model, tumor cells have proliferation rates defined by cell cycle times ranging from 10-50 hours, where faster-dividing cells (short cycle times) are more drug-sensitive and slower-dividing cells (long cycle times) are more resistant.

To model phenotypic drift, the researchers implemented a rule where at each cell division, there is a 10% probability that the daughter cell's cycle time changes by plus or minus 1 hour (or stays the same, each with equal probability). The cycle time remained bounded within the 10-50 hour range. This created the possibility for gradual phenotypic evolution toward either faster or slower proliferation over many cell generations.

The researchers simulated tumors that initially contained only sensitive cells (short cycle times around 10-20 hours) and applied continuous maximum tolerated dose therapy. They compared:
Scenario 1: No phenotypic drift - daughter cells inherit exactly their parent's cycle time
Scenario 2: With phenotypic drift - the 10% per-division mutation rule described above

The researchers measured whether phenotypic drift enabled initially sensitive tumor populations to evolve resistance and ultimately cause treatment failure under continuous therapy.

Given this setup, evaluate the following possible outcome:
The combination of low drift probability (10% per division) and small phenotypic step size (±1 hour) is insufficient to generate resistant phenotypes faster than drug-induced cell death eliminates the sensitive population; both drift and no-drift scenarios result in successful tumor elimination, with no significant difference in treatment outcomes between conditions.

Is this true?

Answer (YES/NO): NO